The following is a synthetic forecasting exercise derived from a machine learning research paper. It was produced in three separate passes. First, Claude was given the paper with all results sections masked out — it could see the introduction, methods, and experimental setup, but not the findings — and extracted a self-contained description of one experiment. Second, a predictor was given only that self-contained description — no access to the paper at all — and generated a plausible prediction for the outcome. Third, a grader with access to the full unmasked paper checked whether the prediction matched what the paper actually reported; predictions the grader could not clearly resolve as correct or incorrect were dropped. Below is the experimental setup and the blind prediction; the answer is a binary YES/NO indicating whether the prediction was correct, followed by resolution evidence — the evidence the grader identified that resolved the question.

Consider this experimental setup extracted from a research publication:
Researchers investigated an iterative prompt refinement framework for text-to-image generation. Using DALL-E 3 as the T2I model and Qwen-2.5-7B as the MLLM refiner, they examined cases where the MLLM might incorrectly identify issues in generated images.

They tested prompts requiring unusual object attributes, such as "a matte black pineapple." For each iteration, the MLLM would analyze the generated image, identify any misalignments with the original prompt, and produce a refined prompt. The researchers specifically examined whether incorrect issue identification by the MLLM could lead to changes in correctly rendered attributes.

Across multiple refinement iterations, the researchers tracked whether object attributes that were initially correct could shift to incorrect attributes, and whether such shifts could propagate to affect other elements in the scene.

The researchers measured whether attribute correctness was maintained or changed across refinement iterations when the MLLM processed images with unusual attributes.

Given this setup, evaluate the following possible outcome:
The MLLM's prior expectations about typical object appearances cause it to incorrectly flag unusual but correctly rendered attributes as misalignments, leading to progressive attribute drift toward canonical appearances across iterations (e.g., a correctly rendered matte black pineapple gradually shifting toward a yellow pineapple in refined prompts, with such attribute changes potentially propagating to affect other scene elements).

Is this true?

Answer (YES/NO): NO